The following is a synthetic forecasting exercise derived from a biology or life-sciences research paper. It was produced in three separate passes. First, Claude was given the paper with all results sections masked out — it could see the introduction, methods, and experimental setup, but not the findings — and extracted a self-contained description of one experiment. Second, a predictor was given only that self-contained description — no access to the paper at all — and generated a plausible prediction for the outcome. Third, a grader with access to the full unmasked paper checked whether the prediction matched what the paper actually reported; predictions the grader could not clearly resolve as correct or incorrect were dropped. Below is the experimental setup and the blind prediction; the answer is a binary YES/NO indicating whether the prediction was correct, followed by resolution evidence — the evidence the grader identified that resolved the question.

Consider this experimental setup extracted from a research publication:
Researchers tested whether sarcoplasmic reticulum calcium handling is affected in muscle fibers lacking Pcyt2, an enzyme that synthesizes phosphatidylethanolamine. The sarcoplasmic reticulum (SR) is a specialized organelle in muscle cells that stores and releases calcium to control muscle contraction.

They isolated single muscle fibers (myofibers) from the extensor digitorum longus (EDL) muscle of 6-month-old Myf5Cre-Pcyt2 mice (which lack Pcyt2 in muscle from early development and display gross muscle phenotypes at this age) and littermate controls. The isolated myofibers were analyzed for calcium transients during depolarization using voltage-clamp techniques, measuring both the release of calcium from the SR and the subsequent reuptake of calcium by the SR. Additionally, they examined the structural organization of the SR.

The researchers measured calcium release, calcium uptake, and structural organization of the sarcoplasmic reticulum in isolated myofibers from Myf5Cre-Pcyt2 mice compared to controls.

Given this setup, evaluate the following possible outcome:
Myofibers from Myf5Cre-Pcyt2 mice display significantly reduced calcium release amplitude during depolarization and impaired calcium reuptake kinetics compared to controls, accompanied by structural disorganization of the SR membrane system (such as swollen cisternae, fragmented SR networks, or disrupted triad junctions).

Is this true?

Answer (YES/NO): NO